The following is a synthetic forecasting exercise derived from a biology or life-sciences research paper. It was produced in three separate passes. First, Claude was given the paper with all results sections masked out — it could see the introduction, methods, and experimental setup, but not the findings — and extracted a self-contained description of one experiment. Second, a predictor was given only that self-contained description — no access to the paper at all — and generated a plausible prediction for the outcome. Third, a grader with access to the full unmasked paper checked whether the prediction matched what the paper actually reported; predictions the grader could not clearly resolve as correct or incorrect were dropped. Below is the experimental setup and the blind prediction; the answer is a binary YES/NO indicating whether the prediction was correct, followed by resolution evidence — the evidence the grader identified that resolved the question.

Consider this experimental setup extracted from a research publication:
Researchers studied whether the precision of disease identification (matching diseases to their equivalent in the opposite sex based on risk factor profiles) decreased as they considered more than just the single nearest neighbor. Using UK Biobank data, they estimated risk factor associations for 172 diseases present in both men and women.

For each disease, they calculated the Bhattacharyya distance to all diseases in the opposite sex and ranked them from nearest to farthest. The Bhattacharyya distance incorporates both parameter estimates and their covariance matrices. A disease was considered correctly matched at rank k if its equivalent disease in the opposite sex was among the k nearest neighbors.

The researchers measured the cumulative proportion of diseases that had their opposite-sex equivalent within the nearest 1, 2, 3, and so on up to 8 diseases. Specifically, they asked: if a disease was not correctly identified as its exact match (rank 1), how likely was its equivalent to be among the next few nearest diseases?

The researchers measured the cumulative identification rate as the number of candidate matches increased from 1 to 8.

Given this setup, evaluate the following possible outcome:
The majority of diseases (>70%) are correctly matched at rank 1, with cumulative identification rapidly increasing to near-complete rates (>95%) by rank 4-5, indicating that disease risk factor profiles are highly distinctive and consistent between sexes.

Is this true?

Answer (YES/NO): NO